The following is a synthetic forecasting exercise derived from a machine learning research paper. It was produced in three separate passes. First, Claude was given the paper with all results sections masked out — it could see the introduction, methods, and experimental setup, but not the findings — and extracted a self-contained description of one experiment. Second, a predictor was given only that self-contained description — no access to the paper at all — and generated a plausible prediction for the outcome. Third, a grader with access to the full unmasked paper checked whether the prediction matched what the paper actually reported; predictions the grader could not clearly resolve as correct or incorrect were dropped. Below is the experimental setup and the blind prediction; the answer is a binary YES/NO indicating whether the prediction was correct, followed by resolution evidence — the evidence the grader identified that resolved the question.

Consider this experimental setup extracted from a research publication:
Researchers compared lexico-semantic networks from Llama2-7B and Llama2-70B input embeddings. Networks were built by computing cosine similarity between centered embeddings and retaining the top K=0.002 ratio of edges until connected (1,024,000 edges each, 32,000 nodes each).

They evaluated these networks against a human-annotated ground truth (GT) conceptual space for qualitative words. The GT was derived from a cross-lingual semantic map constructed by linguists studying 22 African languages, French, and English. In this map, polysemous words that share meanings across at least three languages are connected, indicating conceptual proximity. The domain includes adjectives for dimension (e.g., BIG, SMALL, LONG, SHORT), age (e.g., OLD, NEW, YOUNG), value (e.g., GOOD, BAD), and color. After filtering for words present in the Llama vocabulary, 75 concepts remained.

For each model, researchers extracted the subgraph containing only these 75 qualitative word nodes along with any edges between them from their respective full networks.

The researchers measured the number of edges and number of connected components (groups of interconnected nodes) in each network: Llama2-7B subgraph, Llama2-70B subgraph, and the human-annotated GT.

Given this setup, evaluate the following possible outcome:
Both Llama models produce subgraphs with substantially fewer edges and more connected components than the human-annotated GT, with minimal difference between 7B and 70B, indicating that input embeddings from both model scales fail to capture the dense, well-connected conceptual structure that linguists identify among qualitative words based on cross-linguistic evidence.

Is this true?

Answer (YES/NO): NO